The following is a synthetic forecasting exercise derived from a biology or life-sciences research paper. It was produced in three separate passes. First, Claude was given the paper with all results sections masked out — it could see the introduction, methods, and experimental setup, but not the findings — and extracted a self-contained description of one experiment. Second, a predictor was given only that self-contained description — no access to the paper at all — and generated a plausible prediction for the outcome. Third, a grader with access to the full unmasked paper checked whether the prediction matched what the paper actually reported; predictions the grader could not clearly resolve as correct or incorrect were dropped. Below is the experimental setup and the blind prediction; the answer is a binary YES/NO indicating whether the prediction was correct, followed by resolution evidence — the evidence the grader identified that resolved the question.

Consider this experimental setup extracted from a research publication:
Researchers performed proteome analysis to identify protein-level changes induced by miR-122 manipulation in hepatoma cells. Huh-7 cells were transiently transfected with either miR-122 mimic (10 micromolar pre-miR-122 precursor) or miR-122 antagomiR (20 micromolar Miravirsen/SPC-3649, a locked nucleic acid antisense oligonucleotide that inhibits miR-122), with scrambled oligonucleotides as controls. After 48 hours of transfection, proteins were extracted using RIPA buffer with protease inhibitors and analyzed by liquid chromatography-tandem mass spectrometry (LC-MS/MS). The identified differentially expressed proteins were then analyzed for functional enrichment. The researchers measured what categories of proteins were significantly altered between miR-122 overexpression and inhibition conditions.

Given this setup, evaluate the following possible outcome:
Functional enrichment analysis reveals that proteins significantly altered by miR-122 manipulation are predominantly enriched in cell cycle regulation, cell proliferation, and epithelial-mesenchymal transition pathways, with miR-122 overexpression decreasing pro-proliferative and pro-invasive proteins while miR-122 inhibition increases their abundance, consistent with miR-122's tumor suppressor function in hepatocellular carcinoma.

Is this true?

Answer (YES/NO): NO